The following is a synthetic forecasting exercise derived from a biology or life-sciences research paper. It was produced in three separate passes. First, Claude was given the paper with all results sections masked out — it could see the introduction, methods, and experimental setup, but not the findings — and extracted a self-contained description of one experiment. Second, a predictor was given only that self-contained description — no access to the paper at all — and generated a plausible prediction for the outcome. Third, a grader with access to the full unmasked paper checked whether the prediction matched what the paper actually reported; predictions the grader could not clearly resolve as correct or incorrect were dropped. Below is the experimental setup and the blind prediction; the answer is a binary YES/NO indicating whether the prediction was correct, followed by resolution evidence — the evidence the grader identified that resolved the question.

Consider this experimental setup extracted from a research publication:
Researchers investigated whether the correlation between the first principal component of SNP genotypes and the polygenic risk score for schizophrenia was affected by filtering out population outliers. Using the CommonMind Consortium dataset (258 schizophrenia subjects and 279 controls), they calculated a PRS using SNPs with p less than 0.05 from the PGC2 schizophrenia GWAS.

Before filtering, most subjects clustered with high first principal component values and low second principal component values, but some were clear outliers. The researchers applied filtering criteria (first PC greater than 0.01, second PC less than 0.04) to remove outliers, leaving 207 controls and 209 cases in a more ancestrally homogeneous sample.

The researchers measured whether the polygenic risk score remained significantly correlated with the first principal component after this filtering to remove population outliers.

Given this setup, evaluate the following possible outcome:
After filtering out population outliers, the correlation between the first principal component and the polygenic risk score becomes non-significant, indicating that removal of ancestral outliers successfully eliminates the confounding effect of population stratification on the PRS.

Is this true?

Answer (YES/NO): YES